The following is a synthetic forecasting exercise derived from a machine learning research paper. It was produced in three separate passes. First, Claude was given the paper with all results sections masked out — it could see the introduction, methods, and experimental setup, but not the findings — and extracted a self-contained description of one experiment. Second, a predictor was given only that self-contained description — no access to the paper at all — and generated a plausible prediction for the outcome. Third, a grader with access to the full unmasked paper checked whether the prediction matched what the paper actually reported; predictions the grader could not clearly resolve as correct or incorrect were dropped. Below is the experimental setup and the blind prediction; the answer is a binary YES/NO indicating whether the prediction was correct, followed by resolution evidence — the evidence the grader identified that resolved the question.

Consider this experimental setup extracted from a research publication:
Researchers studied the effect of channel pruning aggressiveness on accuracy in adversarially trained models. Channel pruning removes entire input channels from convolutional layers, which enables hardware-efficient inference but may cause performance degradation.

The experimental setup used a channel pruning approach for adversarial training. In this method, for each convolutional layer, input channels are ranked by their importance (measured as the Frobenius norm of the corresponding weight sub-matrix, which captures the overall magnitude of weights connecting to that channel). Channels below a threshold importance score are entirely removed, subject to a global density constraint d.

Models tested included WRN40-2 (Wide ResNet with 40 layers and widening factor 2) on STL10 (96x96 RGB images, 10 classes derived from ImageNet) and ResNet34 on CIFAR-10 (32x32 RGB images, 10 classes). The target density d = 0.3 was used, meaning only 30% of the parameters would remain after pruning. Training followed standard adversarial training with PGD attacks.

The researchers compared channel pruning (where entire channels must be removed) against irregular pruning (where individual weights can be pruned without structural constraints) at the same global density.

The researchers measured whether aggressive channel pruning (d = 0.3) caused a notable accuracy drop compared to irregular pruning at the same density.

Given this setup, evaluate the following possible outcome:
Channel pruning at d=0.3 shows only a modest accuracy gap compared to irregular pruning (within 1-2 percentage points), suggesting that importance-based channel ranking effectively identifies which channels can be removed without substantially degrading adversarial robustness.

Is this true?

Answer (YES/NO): NO